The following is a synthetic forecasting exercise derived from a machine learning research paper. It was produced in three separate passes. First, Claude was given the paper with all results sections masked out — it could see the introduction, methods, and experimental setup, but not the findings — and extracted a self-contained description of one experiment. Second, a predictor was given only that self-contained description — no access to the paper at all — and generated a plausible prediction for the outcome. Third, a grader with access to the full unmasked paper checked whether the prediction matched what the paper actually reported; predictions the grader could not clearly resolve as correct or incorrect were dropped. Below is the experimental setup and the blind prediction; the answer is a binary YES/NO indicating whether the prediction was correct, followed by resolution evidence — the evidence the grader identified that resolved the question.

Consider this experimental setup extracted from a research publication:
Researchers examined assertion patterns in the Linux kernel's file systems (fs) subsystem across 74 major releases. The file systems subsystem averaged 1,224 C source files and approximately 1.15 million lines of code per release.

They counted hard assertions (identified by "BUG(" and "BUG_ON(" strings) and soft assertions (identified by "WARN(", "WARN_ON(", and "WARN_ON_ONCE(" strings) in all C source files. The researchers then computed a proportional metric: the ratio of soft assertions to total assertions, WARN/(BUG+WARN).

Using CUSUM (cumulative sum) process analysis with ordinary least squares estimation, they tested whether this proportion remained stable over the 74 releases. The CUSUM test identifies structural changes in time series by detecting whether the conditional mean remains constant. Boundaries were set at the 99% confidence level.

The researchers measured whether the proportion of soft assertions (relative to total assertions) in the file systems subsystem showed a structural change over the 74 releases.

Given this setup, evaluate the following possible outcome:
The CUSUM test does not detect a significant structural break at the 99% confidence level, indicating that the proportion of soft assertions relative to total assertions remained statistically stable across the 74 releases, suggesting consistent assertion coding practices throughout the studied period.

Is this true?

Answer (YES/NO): NO